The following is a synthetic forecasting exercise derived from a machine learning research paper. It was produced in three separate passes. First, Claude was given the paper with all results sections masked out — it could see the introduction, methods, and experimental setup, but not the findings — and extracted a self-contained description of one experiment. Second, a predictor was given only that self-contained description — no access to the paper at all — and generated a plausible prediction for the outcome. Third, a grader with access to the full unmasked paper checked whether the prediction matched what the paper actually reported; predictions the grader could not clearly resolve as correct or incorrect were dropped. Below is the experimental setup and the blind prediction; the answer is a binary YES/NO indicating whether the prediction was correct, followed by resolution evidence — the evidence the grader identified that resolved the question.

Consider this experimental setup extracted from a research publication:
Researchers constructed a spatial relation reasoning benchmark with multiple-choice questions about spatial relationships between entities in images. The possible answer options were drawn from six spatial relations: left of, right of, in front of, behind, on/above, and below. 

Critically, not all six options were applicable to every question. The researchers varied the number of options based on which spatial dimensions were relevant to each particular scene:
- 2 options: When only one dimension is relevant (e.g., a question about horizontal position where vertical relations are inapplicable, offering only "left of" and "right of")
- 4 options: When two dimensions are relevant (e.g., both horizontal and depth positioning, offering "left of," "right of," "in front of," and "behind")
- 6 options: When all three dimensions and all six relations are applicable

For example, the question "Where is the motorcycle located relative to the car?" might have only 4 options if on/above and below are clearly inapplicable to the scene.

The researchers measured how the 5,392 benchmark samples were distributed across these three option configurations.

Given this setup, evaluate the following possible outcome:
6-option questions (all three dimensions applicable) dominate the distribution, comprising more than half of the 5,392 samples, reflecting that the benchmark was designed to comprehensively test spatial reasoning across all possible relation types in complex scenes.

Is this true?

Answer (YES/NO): NO